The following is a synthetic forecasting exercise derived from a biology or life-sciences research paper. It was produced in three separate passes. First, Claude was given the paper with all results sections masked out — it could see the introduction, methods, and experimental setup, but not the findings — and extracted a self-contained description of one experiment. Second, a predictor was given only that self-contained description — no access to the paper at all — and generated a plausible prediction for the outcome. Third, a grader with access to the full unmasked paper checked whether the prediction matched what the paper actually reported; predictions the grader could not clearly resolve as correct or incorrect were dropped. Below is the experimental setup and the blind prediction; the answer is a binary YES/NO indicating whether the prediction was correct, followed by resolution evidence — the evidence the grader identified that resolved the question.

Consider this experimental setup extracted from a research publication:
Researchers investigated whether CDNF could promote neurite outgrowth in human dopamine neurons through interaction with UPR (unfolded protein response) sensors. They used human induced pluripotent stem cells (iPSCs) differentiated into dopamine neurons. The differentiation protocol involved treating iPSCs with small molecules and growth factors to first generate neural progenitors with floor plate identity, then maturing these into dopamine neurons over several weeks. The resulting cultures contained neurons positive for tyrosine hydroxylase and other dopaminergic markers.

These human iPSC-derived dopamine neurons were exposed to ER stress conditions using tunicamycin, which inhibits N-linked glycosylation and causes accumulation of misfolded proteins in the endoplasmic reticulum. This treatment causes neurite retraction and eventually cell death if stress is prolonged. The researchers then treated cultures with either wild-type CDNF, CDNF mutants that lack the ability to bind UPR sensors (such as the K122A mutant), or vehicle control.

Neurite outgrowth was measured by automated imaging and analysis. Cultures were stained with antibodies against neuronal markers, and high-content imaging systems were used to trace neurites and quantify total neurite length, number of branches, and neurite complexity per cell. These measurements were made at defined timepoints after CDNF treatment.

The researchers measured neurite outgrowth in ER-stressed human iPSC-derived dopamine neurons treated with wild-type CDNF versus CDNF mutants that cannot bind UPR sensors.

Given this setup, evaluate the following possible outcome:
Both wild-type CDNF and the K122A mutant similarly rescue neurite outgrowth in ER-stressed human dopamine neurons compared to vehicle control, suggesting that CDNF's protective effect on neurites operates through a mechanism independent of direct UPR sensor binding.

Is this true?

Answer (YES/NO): NO